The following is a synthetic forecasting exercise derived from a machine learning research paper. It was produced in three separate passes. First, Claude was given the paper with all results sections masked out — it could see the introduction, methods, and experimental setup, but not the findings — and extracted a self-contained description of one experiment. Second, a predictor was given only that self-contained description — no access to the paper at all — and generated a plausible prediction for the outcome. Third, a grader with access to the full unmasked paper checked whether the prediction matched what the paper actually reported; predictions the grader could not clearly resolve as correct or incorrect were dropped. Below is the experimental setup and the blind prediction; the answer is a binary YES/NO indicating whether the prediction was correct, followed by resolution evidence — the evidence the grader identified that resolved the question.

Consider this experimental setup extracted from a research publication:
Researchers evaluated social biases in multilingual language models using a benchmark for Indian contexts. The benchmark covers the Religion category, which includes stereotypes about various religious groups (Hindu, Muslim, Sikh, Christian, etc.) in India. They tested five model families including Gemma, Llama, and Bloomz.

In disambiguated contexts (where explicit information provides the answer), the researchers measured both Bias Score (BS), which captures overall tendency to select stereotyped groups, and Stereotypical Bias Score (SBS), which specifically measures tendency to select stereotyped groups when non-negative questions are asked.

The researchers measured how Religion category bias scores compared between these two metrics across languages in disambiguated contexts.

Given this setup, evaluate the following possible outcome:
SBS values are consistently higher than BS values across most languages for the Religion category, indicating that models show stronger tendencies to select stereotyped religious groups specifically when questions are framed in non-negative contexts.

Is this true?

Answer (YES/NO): YES